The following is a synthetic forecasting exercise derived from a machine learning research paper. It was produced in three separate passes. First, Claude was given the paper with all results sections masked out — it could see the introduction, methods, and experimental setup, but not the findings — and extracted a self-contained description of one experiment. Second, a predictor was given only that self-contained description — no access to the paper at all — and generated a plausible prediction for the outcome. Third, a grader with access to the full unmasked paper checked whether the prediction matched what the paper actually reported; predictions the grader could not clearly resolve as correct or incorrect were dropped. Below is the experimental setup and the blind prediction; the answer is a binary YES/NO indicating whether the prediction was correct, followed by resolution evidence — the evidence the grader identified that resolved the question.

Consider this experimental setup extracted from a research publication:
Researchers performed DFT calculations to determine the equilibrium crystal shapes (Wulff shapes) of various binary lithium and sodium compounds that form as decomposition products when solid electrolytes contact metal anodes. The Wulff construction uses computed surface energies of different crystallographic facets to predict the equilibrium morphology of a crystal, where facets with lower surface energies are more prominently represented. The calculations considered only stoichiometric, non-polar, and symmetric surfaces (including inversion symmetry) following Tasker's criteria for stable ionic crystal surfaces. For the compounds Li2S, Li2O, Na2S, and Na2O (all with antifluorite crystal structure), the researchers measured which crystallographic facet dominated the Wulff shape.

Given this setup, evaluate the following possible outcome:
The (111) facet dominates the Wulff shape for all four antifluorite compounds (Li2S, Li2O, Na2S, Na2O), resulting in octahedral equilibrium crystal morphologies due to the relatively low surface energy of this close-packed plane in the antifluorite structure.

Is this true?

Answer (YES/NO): YES